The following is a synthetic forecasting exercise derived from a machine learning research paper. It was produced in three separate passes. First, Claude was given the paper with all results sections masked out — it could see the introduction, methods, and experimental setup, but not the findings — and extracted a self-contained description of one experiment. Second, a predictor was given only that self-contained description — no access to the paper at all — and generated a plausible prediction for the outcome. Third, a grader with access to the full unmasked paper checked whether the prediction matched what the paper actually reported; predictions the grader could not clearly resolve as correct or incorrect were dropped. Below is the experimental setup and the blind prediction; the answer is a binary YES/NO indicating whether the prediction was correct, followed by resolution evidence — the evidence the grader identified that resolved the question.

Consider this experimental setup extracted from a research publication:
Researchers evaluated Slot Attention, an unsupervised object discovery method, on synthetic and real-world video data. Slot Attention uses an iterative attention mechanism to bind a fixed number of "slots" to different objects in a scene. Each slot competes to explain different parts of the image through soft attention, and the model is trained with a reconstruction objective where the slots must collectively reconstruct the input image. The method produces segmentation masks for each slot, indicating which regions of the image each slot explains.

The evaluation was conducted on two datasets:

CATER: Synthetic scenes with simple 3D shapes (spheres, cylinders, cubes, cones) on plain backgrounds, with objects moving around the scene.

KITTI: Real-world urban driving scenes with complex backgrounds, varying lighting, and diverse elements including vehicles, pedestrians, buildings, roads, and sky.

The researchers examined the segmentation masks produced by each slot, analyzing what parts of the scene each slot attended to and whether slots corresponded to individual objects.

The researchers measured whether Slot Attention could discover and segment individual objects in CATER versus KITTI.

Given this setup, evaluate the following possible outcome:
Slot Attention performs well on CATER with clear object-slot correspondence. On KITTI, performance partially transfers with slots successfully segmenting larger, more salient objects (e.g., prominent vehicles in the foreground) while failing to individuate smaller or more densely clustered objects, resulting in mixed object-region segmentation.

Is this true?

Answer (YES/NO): NO